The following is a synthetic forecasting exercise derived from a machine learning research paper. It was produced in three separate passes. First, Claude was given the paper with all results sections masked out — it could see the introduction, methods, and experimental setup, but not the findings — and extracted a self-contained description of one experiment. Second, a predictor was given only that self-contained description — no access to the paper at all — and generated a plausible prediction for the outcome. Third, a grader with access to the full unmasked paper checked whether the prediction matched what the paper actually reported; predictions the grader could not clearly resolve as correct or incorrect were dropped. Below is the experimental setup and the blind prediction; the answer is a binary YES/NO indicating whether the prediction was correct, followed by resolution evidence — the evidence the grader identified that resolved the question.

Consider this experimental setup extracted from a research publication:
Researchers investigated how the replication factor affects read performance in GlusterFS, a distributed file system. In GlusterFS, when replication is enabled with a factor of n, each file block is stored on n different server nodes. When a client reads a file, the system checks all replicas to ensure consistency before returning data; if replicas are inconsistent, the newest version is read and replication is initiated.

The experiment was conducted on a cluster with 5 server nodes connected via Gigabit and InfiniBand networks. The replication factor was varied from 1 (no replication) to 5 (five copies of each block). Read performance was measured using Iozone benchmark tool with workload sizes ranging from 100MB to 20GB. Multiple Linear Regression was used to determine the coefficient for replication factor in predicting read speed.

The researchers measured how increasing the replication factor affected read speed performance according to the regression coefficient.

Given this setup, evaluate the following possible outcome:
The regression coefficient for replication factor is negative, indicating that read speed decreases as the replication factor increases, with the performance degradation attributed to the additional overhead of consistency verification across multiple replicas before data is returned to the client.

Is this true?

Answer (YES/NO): YES